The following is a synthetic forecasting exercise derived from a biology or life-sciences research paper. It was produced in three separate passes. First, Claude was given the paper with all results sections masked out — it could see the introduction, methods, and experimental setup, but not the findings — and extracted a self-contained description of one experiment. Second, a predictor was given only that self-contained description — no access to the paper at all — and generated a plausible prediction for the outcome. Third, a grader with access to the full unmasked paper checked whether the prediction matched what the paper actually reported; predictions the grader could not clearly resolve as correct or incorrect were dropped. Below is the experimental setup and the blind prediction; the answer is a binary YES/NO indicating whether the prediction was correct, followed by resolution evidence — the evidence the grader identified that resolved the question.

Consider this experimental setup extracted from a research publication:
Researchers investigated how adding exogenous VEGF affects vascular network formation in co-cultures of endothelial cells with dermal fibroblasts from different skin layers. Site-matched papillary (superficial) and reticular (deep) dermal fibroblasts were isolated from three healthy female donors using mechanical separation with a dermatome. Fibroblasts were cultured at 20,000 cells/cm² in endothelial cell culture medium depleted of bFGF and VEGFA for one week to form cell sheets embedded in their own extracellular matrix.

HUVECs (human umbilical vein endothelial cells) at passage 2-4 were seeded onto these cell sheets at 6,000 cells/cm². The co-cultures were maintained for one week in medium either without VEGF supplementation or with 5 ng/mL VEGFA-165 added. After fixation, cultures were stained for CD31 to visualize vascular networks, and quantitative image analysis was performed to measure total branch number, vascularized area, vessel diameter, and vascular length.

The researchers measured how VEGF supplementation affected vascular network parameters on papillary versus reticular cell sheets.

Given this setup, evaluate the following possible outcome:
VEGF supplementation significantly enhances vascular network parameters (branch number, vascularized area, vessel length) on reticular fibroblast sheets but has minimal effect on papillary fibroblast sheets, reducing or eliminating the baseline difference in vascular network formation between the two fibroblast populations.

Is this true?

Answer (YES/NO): NO